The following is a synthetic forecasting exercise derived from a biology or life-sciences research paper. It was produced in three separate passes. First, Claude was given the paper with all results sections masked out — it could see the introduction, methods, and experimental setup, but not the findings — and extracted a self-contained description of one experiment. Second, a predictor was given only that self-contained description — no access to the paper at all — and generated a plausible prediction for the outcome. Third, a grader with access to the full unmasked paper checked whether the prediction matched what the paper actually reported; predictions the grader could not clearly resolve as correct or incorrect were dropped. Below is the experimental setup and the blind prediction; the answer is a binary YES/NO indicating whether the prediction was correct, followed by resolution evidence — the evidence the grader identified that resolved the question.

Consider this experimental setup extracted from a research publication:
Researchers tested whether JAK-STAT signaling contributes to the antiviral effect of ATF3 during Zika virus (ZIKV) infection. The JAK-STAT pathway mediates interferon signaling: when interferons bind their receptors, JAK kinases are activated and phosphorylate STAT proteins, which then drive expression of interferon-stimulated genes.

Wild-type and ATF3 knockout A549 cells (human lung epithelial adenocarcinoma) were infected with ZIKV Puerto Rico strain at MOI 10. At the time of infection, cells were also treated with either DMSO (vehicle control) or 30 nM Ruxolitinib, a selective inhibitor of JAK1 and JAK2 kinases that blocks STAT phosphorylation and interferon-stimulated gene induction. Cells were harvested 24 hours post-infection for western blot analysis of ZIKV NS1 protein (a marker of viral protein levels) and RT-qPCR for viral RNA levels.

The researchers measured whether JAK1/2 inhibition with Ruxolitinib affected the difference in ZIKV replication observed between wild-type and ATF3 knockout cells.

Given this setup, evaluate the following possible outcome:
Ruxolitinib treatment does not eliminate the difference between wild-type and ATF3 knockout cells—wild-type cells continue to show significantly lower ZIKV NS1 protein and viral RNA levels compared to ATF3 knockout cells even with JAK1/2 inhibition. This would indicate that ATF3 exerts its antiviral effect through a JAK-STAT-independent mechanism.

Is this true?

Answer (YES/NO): NO